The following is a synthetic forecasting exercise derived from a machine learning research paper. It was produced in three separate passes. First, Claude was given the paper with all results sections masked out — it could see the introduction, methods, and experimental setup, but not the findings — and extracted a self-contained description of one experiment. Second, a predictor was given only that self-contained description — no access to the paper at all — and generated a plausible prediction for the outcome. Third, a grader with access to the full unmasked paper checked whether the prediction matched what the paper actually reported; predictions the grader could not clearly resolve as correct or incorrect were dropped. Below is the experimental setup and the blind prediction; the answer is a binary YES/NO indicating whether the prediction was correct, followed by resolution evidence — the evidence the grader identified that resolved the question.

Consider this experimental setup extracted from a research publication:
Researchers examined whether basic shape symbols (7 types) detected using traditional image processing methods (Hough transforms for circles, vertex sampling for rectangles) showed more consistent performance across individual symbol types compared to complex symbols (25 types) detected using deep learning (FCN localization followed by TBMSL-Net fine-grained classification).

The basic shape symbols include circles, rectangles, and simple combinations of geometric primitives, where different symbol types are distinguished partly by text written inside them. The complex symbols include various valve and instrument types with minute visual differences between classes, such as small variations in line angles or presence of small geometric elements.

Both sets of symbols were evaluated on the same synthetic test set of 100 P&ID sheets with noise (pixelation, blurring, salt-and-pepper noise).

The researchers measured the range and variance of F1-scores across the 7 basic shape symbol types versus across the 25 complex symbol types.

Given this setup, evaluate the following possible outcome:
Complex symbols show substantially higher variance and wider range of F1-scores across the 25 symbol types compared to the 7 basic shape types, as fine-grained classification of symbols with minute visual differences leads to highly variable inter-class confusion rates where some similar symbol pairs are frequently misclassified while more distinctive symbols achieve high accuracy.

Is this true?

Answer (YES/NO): YES